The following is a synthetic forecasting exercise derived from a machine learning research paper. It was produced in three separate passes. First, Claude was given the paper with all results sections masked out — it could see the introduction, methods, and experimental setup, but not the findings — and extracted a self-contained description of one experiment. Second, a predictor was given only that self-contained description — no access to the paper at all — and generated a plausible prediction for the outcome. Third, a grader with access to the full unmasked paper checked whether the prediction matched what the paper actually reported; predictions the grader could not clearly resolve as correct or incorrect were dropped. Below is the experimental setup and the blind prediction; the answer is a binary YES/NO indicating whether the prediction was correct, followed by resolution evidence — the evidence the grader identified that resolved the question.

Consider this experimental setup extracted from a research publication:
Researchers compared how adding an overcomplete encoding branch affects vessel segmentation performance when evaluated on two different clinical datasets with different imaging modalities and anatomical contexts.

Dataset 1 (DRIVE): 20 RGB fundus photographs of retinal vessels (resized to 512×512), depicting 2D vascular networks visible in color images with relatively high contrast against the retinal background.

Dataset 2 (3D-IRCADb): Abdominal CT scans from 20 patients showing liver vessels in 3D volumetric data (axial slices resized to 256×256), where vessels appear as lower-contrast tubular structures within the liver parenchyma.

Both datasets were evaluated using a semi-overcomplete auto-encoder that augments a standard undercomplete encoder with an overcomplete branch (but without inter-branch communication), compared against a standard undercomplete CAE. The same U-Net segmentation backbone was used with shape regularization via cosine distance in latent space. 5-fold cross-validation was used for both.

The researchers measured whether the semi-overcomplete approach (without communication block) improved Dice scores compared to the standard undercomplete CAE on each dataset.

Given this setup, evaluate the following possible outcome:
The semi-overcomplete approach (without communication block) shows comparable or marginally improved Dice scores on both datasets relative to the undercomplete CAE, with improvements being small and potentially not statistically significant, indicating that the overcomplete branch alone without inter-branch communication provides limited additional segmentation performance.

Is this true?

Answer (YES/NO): NO